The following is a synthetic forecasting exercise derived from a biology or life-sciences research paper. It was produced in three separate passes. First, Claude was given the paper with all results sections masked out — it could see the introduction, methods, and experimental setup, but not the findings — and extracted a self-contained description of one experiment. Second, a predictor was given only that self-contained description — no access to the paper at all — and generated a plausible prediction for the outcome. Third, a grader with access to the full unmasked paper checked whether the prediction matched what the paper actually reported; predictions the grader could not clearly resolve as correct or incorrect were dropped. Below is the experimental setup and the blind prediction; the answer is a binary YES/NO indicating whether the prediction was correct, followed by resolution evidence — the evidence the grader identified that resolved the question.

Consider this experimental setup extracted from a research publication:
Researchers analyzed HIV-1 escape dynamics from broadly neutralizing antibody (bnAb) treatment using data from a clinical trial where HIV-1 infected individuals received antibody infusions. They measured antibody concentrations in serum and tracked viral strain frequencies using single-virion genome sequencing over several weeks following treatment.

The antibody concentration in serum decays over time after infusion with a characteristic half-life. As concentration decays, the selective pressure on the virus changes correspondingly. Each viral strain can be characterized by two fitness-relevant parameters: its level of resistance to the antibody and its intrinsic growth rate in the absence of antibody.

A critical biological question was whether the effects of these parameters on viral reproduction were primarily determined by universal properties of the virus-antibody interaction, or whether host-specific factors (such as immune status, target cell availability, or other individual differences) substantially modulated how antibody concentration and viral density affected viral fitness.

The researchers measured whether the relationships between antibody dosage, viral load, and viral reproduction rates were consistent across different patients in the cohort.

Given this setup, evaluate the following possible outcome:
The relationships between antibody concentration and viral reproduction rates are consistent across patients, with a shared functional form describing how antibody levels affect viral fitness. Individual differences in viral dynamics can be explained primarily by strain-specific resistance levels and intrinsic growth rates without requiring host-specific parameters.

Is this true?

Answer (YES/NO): NO